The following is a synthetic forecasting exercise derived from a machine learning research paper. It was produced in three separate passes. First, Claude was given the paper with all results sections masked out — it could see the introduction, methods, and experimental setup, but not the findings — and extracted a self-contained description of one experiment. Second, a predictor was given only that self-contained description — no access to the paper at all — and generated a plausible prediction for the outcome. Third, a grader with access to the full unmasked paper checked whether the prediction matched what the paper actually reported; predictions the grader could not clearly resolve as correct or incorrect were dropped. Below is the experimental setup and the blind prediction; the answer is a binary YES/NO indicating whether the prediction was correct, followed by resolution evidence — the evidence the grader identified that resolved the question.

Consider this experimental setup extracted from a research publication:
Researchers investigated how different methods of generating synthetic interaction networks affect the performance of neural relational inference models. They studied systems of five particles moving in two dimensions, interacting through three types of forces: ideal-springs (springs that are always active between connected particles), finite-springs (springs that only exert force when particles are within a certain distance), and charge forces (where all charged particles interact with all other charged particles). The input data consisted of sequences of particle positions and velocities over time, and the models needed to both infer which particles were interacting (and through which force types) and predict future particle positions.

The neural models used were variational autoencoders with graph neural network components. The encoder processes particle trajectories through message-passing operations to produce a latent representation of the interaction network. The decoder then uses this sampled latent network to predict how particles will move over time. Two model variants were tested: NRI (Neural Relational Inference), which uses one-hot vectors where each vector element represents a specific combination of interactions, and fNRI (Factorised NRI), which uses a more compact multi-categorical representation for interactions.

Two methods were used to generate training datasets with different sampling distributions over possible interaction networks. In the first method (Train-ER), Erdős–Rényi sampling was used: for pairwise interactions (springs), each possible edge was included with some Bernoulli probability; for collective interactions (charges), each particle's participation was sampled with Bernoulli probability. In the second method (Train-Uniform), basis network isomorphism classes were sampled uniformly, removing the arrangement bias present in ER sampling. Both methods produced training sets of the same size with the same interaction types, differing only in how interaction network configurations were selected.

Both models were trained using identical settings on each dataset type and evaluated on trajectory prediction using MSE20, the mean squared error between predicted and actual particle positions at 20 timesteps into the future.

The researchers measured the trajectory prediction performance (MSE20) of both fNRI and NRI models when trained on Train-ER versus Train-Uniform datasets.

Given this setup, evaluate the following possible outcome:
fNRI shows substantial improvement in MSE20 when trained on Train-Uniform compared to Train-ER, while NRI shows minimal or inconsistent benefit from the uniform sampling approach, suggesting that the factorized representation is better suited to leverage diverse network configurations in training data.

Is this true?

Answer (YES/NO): NO